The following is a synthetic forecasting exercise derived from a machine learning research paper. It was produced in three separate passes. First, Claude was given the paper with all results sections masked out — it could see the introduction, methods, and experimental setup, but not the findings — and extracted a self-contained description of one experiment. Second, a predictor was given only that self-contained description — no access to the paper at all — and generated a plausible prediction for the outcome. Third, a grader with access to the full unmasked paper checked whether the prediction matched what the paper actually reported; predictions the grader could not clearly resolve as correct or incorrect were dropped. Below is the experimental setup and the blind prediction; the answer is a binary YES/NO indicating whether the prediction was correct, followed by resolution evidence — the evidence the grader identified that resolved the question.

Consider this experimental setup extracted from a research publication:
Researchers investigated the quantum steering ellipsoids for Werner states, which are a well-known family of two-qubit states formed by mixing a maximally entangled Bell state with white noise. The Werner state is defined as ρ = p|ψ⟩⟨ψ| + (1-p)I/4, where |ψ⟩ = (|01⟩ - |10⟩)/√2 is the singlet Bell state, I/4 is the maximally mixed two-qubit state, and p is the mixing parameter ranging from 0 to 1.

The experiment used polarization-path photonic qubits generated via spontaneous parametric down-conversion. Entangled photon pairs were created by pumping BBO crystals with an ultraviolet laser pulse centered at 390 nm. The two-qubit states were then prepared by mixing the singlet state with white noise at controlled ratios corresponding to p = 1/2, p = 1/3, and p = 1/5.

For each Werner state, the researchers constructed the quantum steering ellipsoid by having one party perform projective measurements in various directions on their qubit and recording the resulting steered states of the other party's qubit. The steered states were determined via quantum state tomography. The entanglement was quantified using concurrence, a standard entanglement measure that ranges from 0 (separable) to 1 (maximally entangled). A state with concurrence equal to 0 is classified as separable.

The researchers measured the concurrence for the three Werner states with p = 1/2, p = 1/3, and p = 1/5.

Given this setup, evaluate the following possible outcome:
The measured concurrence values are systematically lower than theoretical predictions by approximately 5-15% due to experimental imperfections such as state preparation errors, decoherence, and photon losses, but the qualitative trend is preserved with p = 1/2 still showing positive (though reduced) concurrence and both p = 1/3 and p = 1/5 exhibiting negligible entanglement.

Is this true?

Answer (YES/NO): NO